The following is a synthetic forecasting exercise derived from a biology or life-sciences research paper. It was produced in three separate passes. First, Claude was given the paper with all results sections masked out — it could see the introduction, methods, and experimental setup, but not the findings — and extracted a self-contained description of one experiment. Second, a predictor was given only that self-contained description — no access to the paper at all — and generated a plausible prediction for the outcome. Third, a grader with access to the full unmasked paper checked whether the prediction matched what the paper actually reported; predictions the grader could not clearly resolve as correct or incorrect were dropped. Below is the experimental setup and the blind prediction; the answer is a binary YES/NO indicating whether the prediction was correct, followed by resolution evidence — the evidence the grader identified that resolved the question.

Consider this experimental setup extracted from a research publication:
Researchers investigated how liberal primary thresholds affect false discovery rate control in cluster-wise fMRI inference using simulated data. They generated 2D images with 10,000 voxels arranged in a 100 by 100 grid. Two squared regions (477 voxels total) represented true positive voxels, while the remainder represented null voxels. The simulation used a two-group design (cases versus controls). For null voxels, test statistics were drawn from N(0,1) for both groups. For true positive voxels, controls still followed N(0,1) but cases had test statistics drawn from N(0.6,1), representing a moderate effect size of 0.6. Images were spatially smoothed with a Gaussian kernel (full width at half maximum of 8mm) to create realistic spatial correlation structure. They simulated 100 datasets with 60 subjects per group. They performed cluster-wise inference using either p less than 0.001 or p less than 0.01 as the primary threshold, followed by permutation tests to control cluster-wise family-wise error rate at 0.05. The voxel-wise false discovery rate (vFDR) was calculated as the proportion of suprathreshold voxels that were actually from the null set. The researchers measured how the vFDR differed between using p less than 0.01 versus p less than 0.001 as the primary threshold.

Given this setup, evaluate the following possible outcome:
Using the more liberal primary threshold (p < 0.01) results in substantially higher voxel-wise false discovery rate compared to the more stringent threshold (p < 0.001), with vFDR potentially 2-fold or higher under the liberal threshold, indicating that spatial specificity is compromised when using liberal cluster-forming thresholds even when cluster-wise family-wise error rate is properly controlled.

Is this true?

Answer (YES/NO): YES